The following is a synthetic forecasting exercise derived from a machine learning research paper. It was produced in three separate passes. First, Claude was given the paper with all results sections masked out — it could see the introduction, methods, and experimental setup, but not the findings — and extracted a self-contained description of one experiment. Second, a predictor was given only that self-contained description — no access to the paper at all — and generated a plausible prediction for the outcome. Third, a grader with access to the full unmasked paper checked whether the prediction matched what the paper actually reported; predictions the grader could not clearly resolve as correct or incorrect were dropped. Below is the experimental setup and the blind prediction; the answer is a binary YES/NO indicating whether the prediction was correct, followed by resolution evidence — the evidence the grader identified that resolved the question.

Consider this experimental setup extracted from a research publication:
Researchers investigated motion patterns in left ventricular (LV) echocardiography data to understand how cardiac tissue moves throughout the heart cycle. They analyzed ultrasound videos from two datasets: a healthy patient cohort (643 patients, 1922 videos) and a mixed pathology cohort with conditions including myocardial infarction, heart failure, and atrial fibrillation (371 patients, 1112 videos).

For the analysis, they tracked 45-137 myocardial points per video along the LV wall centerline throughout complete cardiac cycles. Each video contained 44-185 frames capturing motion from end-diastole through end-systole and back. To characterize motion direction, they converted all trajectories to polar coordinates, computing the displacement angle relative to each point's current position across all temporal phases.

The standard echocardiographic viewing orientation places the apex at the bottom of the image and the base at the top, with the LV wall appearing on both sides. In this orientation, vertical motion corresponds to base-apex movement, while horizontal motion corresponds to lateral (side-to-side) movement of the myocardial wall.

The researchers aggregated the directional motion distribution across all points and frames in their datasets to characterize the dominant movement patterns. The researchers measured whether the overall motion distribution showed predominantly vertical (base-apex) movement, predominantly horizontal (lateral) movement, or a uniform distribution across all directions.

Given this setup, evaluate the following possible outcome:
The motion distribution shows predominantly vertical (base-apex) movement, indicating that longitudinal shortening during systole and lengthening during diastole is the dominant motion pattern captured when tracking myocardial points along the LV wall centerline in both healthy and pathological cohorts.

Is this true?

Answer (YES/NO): YES